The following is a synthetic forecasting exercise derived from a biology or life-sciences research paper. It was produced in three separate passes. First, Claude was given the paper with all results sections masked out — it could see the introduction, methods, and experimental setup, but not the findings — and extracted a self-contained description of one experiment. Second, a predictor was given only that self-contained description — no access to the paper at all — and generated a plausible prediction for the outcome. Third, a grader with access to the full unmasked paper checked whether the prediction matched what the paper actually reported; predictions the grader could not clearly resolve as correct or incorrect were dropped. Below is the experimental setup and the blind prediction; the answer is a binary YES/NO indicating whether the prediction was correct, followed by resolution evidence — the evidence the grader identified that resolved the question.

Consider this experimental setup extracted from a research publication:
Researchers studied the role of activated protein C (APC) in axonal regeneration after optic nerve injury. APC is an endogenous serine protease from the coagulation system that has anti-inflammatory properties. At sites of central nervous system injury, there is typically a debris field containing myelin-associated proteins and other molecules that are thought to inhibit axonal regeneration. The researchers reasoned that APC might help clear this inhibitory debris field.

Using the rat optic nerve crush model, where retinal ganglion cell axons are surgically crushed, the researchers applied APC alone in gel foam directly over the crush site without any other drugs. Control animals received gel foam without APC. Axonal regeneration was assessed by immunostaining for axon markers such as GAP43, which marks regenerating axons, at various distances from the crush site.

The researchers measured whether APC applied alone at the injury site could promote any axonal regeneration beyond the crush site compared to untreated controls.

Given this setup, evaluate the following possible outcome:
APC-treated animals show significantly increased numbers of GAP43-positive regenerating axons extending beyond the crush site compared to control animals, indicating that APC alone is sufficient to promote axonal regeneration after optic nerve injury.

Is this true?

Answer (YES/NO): YES